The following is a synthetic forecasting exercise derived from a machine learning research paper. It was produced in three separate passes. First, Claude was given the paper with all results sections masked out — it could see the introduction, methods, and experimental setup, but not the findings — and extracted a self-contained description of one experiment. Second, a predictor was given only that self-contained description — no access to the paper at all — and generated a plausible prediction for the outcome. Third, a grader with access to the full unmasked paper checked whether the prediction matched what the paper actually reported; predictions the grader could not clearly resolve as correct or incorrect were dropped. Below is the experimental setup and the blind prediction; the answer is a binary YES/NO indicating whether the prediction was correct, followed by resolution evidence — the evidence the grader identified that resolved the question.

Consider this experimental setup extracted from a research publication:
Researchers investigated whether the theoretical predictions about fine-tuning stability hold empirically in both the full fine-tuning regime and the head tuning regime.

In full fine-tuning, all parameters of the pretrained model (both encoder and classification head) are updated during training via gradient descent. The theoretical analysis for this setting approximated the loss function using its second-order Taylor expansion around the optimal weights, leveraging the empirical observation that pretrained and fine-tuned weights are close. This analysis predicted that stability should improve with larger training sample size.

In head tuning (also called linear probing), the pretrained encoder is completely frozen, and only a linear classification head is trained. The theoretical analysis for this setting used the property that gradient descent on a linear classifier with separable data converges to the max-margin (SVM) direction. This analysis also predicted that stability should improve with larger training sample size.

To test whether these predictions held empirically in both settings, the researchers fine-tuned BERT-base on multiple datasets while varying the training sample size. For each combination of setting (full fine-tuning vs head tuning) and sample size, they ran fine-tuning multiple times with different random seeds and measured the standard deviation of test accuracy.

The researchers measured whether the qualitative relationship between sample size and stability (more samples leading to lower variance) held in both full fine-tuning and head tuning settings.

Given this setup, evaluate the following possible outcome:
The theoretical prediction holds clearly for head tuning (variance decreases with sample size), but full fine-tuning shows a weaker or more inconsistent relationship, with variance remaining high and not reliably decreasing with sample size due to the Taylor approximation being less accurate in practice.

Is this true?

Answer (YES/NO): NO